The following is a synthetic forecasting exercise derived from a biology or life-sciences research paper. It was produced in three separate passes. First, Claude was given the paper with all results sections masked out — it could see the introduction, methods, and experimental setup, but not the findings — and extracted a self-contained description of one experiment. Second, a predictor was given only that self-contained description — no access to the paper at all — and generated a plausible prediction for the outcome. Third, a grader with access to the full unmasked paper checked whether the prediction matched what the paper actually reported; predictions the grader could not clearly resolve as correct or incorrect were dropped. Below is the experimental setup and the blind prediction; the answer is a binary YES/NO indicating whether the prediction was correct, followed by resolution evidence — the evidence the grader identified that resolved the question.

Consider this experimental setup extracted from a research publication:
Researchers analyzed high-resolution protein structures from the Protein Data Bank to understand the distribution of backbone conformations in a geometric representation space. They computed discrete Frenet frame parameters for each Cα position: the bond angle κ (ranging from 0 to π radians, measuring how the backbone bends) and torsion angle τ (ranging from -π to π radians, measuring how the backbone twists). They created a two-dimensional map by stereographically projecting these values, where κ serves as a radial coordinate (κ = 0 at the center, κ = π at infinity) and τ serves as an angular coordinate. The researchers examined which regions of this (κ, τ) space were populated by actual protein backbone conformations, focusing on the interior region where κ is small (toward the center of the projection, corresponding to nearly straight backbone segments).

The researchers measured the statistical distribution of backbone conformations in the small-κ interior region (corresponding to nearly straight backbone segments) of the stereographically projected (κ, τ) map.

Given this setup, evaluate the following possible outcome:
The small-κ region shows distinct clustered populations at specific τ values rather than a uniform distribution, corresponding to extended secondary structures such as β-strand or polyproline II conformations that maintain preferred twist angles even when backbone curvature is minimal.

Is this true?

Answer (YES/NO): NO